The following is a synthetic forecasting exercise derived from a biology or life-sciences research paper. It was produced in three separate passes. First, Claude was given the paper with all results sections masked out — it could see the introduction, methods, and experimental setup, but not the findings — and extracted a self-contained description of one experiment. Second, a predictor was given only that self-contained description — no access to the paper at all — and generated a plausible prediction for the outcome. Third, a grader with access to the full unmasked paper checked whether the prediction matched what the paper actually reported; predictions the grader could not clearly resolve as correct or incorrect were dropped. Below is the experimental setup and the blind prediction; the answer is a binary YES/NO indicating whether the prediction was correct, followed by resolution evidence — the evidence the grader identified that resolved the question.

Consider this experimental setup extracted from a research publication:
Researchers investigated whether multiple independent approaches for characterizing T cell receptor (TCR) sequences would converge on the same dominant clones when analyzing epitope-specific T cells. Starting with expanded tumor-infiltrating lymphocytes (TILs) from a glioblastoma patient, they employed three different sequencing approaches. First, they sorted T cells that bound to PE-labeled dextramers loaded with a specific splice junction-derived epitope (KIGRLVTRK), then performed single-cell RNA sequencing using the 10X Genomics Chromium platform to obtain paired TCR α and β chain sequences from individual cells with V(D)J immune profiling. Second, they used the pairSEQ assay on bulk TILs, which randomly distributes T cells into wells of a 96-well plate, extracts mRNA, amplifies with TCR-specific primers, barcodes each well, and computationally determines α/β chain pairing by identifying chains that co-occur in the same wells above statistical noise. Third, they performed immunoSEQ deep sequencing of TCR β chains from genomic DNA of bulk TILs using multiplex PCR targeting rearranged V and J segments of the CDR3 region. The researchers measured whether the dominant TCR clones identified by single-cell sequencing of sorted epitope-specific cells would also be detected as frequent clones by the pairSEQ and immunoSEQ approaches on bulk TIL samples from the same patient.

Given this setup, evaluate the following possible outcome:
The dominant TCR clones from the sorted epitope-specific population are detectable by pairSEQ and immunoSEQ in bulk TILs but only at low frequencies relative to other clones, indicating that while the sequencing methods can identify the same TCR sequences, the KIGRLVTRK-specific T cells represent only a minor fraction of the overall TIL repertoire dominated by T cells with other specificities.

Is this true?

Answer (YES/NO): NO